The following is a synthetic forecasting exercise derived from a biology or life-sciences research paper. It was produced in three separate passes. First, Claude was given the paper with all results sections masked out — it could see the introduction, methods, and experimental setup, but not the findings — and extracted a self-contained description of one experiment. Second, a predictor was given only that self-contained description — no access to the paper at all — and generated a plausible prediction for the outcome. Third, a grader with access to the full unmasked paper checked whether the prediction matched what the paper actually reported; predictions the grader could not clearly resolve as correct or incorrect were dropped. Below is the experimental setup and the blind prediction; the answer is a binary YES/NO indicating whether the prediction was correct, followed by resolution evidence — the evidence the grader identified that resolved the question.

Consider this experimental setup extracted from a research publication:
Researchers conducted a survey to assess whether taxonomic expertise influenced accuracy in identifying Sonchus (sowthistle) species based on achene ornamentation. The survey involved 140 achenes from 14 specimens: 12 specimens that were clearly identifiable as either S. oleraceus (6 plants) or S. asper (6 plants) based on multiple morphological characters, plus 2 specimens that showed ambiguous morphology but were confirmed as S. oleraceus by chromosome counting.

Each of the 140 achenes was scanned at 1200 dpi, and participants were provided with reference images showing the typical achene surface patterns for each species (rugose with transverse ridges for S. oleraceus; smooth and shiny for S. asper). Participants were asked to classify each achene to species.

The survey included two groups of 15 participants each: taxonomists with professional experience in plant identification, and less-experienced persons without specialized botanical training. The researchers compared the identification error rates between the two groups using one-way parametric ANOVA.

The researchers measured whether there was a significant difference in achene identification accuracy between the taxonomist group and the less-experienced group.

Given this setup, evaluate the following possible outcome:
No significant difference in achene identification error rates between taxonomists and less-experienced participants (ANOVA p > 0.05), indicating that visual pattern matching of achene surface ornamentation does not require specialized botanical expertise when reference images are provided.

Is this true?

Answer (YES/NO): NO